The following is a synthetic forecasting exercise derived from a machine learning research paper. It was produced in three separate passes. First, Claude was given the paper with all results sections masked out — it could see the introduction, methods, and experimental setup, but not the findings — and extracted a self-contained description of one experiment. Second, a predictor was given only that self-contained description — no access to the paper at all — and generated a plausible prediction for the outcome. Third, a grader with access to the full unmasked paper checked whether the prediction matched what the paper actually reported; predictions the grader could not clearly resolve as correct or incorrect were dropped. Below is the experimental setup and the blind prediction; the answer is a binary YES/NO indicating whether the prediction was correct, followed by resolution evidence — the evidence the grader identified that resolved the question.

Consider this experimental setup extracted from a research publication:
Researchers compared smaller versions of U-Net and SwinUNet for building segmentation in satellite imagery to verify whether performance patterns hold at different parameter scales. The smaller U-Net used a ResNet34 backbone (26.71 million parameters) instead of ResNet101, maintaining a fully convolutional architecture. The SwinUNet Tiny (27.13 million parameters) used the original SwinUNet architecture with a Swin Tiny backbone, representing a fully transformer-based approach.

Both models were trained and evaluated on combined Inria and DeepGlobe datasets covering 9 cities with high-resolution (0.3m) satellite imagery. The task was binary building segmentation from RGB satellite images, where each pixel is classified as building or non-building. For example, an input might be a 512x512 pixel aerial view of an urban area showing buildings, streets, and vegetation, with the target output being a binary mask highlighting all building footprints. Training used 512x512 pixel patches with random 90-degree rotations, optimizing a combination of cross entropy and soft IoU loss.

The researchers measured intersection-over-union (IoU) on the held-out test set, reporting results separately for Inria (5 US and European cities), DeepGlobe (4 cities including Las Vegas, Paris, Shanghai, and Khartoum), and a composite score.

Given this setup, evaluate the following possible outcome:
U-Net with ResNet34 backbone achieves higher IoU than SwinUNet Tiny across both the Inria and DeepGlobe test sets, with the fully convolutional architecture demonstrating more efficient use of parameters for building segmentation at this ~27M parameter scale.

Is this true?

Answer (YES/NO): YES